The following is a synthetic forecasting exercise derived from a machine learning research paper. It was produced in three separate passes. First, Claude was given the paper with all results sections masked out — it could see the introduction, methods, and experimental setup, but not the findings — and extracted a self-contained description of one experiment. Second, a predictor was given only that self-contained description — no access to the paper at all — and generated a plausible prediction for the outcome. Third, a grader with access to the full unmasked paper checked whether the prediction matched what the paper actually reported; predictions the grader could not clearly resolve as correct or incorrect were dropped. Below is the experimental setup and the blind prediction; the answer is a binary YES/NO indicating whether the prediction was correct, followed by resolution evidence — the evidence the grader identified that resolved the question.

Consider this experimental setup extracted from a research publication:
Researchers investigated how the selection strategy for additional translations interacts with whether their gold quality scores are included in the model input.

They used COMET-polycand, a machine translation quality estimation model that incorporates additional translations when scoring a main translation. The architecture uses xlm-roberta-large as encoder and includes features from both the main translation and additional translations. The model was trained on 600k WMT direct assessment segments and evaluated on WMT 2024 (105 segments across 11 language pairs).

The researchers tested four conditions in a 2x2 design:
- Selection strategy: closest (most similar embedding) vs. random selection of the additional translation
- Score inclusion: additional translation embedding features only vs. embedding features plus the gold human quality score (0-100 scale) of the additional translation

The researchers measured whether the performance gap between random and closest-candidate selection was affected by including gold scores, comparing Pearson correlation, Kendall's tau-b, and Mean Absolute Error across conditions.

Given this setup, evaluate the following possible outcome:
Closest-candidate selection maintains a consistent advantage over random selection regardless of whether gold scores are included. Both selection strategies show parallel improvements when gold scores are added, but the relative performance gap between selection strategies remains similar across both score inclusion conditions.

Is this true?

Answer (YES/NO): NO